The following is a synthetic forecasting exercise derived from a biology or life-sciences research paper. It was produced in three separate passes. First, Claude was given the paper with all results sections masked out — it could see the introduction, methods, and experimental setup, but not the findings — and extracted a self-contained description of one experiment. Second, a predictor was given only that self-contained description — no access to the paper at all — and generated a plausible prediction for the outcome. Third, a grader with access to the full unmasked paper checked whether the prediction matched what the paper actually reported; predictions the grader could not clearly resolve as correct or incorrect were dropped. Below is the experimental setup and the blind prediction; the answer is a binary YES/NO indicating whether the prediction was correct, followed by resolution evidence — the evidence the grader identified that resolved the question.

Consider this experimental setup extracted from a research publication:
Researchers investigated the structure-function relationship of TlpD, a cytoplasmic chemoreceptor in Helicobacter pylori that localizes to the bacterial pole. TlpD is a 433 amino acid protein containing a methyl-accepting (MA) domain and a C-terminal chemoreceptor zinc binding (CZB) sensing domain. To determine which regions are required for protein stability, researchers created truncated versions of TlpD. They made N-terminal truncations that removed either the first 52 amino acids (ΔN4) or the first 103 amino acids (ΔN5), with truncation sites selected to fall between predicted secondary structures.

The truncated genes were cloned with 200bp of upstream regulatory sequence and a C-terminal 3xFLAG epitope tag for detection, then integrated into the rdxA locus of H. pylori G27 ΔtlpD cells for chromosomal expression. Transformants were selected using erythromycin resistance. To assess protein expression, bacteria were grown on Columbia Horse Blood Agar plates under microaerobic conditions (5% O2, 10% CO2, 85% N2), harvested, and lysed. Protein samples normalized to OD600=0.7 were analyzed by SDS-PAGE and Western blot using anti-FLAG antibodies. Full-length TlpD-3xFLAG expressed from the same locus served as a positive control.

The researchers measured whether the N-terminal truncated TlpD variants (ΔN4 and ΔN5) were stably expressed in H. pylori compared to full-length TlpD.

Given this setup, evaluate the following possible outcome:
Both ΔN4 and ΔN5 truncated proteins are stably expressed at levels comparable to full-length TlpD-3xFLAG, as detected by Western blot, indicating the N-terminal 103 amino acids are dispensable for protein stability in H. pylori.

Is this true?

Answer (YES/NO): NO